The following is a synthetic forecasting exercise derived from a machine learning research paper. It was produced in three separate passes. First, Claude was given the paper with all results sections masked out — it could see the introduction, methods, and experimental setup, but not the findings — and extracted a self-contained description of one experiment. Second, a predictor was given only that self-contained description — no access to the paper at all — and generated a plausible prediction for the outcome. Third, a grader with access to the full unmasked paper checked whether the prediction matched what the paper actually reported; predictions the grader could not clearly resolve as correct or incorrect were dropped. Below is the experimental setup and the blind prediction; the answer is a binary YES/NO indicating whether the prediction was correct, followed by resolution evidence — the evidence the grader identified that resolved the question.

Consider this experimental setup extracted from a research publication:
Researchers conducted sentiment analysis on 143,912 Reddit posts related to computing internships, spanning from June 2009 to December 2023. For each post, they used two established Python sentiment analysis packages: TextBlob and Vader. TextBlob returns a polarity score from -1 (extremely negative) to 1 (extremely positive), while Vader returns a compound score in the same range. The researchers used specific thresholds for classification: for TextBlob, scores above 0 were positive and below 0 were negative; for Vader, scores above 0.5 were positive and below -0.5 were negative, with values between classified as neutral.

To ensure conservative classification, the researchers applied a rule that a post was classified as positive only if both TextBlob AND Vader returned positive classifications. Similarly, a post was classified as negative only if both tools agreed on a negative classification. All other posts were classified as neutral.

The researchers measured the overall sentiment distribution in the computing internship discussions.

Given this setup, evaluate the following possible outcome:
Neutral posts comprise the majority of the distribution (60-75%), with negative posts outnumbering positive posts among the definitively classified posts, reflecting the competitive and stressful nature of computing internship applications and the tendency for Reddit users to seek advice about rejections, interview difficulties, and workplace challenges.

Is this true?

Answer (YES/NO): NO